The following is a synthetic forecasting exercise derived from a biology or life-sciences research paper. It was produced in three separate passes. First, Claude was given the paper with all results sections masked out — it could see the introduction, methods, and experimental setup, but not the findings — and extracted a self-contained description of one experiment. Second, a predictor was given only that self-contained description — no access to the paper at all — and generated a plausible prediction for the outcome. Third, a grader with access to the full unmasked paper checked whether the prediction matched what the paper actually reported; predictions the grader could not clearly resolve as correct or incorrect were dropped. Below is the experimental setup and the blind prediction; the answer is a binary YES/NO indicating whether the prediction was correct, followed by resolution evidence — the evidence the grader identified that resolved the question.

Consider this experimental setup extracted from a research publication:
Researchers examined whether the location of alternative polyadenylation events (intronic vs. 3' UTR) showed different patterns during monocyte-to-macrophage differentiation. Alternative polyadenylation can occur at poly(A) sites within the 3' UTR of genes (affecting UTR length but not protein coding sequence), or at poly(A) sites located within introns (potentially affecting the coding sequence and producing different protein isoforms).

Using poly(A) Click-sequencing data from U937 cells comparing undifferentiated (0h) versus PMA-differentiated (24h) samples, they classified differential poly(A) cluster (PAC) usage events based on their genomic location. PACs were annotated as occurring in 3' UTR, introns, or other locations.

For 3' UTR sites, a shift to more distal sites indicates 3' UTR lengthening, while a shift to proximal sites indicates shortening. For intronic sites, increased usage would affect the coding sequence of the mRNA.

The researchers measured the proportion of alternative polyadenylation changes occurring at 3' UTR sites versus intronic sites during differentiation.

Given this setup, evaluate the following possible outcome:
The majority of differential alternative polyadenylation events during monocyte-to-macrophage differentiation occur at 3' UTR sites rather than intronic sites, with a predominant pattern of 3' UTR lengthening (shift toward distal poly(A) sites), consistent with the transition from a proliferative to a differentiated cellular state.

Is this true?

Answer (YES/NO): NO